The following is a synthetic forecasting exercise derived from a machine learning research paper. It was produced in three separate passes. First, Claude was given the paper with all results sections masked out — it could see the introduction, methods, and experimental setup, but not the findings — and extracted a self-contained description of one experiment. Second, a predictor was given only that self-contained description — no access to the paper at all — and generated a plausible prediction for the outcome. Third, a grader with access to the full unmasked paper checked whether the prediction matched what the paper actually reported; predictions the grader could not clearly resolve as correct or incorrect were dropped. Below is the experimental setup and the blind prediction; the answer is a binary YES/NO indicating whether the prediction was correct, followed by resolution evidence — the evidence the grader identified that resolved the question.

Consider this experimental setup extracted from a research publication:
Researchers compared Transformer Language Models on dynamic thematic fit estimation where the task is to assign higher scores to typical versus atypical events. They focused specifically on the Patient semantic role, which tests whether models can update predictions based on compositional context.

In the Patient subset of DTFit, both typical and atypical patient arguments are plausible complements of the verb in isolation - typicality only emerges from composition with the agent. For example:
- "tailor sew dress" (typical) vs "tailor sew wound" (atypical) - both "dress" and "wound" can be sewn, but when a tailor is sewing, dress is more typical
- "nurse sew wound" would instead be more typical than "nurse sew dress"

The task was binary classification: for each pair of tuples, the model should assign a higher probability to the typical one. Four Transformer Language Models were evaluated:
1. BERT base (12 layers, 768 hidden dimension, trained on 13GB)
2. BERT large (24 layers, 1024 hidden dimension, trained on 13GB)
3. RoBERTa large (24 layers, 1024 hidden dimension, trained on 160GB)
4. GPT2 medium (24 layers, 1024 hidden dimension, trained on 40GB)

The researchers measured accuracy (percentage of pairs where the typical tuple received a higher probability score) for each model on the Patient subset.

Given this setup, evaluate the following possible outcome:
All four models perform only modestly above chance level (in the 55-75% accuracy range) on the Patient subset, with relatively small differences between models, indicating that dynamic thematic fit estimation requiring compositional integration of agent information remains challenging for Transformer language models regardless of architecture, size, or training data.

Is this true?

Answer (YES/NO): NO